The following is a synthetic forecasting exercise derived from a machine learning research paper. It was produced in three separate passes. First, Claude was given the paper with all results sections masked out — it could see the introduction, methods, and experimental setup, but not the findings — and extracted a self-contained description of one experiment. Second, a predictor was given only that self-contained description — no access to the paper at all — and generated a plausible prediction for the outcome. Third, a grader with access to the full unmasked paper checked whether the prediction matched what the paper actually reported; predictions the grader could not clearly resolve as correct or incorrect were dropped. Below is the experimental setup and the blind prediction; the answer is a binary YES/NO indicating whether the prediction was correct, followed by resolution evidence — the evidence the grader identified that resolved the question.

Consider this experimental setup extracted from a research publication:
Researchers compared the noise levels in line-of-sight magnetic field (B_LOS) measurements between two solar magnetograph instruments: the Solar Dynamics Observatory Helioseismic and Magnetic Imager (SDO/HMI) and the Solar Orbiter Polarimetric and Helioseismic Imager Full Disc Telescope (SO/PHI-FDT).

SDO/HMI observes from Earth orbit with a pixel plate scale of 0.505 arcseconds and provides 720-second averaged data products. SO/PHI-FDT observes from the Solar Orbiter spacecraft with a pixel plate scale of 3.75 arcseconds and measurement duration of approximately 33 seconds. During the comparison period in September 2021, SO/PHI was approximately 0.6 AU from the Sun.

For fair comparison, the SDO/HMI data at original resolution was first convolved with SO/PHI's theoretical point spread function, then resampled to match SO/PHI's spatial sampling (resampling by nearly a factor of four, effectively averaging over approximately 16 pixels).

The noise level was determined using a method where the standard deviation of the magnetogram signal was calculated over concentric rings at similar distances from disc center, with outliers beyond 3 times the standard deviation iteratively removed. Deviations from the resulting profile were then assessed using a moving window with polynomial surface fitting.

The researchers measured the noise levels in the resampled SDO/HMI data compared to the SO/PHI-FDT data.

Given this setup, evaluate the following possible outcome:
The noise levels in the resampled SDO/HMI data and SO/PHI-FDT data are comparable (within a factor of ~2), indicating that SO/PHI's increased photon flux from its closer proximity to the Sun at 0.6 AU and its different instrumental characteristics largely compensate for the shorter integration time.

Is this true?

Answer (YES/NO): YES